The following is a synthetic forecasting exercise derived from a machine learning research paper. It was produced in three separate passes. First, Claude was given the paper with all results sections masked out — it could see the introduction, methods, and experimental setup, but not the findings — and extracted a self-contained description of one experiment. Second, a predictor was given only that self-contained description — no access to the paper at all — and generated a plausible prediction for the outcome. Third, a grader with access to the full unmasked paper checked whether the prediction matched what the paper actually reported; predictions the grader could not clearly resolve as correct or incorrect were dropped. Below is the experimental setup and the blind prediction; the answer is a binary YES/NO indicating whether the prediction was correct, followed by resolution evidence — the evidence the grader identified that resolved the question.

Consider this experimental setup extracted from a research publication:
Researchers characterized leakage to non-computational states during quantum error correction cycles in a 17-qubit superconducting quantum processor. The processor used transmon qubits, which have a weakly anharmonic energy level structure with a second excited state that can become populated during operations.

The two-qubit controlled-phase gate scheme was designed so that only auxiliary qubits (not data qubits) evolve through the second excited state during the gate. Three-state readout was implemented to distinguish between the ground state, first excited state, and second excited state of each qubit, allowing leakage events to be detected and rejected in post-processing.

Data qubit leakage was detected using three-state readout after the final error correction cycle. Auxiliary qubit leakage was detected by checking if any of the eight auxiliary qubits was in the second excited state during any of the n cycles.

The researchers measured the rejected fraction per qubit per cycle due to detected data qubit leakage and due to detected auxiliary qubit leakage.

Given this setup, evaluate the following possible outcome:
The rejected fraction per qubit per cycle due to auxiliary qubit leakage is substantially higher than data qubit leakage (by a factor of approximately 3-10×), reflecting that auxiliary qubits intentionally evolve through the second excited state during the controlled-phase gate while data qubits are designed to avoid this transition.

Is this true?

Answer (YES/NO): YES